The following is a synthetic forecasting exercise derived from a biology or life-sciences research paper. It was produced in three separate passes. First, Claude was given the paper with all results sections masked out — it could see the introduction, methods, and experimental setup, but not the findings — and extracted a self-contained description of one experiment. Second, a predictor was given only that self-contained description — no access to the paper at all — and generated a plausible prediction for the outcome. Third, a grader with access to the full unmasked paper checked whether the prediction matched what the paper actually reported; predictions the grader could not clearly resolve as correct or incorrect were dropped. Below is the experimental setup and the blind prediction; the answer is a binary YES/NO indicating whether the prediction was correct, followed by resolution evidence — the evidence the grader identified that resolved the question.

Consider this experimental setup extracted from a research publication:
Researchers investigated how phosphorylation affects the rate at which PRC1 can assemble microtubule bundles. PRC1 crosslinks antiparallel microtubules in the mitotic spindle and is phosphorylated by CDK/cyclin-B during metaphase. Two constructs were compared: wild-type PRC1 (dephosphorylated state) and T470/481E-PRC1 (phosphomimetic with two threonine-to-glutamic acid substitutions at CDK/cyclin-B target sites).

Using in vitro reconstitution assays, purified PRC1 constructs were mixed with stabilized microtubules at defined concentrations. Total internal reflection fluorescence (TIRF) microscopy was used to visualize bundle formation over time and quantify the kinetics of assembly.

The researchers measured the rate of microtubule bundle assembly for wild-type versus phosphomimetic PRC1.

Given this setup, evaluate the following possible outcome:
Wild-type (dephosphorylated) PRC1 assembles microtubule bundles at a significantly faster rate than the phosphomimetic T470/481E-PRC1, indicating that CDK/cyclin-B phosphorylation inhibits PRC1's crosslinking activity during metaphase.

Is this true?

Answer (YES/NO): YES